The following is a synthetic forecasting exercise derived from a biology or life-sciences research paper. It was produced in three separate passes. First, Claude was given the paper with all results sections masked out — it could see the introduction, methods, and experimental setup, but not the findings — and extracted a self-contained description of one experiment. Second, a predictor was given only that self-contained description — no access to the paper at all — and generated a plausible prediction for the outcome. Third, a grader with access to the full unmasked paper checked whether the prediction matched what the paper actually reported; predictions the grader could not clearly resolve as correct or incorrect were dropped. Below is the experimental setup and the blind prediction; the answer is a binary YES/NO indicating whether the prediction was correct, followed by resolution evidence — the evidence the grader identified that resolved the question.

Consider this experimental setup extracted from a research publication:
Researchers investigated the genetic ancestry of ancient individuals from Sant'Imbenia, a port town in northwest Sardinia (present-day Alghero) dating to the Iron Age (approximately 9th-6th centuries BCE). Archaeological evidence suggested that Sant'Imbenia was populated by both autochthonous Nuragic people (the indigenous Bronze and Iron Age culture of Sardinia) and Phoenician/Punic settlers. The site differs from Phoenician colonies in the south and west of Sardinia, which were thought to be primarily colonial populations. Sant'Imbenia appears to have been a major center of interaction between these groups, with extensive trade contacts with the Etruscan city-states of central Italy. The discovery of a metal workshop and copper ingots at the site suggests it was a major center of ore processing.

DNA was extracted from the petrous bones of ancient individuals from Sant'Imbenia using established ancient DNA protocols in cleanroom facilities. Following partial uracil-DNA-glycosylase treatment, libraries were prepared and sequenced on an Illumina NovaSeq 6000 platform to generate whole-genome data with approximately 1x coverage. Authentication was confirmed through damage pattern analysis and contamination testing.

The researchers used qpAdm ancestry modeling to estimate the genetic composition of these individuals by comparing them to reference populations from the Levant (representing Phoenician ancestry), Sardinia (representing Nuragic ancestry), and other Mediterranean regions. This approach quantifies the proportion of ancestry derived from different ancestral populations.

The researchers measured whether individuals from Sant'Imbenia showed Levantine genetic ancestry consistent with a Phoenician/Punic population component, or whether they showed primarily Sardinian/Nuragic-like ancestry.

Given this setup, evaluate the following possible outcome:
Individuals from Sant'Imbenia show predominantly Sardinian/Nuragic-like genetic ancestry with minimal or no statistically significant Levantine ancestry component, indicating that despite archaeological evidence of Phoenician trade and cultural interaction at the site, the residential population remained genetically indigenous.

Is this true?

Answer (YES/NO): YES